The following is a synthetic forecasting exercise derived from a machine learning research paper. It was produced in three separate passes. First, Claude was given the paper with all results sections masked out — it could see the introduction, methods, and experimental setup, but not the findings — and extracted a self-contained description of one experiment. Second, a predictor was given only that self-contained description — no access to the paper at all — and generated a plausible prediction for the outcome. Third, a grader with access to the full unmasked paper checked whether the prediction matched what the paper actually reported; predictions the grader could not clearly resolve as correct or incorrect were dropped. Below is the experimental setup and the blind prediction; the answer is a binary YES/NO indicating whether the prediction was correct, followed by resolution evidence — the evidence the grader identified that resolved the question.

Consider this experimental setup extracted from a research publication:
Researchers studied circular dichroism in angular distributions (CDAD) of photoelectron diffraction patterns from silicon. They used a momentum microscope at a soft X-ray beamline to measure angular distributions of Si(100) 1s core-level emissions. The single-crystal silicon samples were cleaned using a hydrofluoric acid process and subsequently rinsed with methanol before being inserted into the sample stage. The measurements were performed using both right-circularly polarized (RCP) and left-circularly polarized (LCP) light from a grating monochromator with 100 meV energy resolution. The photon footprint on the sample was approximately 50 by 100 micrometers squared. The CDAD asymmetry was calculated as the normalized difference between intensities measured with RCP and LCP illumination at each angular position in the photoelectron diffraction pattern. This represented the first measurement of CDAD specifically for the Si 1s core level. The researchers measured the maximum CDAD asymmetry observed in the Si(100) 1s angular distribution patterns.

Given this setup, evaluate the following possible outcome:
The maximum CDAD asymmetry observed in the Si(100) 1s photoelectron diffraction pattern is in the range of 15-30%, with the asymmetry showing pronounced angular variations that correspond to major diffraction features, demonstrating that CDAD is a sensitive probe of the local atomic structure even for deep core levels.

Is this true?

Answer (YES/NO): NO